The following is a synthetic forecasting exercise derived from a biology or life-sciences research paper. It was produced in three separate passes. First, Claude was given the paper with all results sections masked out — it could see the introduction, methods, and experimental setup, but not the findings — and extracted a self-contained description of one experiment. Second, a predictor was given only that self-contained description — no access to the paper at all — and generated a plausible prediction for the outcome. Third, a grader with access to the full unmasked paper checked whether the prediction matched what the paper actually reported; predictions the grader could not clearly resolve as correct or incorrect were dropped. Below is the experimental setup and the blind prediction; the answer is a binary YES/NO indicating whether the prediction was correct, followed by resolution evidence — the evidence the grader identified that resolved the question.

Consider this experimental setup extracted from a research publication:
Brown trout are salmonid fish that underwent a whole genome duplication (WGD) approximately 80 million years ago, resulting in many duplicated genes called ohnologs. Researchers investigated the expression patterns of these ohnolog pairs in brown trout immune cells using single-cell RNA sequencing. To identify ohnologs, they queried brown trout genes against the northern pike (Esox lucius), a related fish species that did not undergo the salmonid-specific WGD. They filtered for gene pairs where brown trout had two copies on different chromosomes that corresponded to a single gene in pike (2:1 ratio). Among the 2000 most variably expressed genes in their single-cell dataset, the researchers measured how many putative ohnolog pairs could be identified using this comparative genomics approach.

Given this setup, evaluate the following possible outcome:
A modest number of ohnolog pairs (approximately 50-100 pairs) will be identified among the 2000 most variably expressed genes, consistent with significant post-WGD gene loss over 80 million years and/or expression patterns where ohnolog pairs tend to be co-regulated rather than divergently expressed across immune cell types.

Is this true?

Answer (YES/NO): NO